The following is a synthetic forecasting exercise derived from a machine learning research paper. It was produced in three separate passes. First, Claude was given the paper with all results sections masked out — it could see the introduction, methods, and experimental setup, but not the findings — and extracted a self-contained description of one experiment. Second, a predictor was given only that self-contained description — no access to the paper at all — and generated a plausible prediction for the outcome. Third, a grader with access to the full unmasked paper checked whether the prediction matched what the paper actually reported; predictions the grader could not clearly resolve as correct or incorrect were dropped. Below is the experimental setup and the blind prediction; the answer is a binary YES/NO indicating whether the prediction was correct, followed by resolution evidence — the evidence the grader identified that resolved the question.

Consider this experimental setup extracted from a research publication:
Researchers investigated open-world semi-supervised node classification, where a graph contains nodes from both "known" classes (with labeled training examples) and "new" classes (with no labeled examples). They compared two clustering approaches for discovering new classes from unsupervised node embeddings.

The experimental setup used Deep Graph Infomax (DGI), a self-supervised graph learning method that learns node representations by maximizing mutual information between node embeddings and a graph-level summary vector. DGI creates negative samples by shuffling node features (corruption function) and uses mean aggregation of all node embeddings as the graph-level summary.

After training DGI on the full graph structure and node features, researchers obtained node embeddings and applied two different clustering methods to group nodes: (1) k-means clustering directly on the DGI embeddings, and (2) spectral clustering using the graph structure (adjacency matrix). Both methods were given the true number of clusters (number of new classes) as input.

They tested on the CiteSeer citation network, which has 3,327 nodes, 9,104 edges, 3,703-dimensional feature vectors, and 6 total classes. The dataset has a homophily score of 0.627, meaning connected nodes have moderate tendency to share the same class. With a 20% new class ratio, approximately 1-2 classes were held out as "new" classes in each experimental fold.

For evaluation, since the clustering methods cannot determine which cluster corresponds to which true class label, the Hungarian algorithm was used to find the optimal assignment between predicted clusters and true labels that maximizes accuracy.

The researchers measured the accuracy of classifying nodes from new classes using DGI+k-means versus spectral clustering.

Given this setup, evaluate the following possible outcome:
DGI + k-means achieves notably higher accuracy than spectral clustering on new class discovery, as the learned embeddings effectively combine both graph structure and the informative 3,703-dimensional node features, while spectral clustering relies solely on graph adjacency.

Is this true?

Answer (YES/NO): YES